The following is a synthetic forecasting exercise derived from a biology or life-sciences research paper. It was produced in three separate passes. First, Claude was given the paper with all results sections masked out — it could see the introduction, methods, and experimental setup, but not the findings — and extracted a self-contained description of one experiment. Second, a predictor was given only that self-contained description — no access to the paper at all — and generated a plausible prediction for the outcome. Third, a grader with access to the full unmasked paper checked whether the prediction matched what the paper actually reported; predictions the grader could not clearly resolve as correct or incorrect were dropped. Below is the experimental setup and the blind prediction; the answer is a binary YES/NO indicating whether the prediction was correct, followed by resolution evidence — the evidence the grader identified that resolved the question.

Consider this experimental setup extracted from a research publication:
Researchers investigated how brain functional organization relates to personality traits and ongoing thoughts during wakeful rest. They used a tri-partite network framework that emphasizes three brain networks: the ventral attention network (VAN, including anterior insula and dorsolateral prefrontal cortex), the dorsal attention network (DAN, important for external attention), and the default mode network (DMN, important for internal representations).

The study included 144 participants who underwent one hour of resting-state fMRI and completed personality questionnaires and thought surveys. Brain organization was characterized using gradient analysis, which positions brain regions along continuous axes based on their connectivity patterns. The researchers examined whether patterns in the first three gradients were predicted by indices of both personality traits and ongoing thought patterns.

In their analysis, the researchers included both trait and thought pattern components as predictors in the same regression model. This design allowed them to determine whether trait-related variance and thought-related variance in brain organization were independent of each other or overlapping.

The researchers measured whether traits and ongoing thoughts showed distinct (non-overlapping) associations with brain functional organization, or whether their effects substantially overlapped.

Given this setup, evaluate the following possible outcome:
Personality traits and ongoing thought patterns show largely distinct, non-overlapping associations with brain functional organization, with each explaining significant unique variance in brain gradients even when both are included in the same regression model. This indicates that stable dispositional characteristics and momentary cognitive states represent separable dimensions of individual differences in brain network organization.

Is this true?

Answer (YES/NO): YES